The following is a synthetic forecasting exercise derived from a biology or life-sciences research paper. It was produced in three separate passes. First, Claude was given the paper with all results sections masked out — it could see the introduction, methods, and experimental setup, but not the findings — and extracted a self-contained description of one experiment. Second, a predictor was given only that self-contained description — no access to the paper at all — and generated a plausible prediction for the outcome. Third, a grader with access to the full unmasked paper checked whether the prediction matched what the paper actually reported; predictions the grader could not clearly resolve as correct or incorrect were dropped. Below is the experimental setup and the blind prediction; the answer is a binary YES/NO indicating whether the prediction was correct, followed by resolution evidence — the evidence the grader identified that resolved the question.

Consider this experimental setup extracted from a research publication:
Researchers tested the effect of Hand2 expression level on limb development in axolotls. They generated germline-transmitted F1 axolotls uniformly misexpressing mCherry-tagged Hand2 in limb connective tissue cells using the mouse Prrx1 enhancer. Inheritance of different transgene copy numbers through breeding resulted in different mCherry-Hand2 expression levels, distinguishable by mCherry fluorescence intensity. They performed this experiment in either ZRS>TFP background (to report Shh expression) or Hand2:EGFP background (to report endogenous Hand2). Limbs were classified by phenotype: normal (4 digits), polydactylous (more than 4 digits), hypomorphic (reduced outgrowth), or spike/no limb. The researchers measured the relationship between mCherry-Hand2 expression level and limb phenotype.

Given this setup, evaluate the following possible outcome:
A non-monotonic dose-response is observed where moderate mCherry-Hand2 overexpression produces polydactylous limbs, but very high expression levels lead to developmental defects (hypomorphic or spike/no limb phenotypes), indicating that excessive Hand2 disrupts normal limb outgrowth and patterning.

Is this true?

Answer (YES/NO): YES